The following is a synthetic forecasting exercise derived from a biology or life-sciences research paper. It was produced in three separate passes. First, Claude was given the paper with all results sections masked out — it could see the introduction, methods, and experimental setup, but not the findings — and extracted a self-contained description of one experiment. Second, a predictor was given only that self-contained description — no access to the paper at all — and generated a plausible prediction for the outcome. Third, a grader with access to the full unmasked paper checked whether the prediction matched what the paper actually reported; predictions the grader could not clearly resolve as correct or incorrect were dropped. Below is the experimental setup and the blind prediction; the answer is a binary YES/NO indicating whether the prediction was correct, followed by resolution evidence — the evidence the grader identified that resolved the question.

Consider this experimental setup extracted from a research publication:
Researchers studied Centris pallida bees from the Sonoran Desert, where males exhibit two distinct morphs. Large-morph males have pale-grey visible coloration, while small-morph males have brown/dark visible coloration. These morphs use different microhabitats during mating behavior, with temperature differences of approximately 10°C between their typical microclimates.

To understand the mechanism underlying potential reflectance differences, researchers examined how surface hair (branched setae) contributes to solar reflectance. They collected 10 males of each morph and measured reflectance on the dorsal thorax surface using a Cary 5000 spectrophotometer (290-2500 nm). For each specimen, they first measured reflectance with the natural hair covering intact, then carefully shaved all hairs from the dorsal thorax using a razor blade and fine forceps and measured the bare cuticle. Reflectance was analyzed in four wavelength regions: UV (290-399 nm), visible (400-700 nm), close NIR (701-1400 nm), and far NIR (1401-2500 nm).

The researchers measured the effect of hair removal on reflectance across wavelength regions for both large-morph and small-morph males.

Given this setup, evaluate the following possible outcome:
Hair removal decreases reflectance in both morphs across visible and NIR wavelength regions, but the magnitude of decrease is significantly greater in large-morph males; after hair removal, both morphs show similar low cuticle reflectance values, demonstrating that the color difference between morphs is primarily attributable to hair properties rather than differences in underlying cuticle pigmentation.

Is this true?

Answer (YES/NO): YES